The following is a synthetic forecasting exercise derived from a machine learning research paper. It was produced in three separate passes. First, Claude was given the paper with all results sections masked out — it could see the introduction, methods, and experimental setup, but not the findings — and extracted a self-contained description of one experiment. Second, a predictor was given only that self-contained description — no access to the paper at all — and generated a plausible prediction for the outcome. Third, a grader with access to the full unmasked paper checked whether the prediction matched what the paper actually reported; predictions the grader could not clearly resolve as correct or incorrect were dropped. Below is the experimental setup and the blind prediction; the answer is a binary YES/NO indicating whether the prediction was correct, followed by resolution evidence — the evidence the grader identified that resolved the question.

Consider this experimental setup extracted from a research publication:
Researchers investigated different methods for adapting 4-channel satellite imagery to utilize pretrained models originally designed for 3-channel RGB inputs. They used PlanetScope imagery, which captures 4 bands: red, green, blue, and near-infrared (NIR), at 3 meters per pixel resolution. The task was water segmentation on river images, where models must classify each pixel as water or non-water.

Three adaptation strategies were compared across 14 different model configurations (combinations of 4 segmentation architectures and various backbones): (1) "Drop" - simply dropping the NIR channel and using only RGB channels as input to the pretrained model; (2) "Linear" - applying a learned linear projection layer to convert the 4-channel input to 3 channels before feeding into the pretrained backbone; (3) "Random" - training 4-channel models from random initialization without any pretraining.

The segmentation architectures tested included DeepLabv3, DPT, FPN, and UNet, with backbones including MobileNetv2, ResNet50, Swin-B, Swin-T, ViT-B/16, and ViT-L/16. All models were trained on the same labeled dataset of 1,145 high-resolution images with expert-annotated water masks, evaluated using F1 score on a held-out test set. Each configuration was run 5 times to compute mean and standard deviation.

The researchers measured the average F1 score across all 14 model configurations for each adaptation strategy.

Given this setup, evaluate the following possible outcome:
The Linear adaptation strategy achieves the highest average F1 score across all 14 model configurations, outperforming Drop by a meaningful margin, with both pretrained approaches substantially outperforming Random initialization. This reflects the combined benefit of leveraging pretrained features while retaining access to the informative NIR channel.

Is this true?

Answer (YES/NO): NO